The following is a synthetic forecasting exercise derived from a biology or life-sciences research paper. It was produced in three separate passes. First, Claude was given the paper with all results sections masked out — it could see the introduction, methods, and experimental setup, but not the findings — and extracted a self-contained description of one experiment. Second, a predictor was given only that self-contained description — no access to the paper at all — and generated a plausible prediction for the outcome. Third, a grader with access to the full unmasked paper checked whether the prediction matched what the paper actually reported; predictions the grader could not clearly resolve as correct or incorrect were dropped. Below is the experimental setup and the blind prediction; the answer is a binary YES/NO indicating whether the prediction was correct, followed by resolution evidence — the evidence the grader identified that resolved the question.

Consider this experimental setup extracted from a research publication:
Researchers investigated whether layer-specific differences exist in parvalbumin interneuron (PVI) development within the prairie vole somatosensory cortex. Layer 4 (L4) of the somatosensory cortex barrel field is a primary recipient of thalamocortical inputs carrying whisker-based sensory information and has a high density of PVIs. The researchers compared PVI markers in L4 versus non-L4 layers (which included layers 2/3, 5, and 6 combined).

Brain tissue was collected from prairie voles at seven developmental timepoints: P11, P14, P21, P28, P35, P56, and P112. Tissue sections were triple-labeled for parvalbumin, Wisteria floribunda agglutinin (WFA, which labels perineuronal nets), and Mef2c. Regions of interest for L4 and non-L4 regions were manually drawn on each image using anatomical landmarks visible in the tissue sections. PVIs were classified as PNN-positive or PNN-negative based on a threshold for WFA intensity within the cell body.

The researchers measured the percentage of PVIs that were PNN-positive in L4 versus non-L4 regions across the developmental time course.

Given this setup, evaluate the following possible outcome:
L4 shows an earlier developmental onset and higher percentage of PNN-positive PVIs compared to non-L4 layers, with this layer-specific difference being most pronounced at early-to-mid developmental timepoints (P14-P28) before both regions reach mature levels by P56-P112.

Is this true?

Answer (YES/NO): YES